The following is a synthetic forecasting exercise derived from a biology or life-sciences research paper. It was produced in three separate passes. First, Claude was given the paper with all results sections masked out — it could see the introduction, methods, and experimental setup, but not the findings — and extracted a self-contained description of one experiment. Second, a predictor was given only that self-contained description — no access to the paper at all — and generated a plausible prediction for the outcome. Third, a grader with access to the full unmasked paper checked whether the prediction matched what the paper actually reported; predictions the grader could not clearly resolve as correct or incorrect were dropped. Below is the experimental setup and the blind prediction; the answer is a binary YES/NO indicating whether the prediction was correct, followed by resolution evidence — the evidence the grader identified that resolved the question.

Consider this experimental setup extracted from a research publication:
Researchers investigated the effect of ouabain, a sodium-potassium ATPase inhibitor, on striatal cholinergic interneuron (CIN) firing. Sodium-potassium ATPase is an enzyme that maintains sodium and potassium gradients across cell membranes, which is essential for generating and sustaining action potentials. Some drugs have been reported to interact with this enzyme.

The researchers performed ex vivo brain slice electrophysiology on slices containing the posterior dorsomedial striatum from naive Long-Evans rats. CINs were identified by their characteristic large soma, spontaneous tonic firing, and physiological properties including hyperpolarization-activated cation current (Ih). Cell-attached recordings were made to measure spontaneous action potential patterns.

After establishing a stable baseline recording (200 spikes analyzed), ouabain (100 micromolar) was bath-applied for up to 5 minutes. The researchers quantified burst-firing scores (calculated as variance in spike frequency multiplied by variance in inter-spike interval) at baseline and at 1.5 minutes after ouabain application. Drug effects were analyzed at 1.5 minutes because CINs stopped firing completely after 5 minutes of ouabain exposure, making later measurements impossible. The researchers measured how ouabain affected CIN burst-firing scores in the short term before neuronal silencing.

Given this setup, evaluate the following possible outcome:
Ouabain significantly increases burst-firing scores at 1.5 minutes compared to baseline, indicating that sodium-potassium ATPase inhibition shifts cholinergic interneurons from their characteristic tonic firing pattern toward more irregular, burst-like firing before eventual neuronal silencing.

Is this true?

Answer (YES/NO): NO